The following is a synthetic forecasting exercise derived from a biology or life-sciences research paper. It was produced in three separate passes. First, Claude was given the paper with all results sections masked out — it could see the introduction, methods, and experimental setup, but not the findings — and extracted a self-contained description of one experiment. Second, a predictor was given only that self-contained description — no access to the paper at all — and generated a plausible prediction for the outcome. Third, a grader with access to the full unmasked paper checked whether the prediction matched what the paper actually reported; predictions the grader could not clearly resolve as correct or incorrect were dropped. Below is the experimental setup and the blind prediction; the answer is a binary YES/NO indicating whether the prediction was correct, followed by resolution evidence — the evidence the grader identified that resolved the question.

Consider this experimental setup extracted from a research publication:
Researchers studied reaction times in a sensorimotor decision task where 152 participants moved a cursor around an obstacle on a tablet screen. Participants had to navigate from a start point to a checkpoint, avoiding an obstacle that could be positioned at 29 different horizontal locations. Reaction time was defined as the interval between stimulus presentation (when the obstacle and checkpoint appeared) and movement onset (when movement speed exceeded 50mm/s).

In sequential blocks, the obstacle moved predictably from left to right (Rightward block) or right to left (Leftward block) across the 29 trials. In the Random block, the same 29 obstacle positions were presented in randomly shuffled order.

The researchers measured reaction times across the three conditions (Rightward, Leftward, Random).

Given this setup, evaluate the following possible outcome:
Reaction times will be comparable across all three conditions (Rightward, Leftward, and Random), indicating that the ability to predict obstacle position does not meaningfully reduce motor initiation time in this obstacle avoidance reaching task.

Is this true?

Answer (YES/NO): NO